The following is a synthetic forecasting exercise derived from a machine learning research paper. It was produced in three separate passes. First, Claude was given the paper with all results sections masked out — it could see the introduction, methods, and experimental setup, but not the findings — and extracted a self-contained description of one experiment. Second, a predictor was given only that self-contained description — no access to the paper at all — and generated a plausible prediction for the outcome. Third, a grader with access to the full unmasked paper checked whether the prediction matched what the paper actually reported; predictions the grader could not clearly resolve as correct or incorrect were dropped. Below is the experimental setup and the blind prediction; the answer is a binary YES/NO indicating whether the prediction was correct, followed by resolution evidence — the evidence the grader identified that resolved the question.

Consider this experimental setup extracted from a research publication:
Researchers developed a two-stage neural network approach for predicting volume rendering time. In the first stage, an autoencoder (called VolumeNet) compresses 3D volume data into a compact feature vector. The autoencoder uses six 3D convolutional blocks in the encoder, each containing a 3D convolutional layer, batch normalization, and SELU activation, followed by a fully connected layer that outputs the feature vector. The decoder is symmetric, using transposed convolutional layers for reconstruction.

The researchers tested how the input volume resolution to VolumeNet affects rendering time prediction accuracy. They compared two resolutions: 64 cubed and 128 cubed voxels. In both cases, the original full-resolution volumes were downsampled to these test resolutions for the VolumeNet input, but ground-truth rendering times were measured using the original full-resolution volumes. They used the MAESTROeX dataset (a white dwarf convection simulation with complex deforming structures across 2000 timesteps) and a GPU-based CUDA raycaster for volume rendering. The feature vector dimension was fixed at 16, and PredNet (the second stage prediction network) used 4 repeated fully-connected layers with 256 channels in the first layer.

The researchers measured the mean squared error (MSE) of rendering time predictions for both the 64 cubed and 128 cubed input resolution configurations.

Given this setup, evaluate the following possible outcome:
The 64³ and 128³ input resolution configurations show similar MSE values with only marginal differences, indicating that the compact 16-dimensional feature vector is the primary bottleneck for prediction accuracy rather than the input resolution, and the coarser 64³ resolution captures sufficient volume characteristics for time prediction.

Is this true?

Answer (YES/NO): YES